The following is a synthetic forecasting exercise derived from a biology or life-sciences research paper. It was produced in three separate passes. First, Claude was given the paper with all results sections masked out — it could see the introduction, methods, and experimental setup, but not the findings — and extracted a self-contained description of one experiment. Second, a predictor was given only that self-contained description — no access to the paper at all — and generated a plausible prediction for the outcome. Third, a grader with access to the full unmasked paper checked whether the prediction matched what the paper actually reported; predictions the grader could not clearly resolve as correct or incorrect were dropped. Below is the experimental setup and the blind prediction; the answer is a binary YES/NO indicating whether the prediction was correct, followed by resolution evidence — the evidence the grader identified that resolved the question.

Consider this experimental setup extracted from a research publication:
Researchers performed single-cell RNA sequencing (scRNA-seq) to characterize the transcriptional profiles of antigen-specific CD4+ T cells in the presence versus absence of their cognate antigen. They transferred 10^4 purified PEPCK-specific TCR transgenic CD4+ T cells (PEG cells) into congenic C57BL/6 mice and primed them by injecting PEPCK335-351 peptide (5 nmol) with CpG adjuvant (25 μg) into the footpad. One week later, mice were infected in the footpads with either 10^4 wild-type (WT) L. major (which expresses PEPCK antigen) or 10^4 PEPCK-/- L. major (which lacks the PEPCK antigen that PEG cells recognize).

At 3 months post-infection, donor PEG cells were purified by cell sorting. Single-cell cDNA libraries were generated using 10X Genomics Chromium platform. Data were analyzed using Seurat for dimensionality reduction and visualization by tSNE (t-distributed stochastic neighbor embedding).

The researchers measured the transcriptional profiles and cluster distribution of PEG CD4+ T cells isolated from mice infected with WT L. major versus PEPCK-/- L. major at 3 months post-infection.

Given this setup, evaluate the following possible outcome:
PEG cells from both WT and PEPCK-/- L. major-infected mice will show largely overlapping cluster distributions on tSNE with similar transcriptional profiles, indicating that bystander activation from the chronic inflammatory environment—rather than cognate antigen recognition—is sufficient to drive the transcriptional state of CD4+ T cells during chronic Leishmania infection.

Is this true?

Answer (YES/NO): NO